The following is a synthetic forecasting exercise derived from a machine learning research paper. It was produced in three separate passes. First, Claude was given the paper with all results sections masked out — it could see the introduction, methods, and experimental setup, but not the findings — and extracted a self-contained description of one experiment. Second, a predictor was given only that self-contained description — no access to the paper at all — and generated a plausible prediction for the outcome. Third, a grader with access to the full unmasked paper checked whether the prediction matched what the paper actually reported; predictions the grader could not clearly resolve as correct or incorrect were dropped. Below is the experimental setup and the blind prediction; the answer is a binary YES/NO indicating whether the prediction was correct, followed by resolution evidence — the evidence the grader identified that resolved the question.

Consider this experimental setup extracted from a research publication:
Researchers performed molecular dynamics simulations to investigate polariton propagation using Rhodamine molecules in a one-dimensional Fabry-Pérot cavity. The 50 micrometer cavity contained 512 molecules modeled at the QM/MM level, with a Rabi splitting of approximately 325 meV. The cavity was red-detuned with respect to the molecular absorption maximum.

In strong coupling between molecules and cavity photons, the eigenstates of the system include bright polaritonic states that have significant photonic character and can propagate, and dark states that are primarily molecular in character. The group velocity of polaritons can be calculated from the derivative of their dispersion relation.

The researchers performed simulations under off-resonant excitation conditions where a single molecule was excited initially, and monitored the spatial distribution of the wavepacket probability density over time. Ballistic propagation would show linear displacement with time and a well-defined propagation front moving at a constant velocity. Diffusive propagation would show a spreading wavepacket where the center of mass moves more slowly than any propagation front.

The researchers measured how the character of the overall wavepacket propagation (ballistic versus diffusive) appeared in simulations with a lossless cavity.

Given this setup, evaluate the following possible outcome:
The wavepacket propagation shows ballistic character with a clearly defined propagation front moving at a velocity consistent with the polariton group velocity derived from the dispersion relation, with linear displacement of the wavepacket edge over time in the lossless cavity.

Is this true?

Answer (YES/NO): NO